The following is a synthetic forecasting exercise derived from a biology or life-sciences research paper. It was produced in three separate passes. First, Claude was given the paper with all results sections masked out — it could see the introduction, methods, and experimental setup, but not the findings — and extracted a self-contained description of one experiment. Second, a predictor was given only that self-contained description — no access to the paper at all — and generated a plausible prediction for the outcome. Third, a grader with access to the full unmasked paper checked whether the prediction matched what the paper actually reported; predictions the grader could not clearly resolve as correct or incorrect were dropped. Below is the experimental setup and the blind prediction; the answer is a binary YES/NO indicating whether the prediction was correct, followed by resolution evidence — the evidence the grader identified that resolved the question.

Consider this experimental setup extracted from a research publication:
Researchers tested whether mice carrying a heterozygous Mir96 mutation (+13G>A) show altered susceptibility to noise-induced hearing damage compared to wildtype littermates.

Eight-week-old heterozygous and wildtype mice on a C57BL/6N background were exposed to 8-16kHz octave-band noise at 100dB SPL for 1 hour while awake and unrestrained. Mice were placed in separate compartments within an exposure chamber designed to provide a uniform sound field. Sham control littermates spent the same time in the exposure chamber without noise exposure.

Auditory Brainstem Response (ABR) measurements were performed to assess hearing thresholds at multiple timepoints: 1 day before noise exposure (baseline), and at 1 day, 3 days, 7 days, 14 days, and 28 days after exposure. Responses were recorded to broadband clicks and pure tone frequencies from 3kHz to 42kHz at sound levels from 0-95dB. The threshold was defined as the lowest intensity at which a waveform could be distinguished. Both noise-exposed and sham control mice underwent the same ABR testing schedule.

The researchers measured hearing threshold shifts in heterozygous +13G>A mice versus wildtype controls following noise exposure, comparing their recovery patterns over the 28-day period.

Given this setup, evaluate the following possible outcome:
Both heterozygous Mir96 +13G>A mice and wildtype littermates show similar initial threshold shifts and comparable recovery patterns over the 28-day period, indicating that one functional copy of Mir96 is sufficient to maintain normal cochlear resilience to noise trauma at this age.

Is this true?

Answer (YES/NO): YES